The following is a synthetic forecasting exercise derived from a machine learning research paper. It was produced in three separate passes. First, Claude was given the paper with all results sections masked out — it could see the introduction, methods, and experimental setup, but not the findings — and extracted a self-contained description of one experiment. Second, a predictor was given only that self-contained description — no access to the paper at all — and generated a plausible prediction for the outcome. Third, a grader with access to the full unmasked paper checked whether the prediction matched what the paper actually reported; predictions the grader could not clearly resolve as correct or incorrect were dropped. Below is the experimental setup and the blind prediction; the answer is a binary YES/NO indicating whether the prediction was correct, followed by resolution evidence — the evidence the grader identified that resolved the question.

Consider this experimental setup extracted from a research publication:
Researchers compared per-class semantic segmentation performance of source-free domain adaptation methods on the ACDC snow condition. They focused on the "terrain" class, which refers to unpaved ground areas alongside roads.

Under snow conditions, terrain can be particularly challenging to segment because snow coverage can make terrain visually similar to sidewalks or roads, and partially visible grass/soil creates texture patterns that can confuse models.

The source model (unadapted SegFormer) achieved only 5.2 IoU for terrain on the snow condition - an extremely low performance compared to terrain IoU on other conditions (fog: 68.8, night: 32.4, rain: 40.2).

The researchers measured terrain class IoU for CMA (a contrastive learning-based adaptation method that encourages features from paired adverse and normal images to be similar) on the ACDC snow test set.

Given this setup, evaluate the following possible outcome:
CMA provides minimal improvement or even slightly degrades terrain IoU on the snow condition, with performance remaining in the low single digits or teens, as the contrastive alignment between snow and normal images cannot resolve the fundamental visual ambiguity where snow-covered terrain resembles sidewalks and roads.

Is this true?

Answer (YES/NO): NO